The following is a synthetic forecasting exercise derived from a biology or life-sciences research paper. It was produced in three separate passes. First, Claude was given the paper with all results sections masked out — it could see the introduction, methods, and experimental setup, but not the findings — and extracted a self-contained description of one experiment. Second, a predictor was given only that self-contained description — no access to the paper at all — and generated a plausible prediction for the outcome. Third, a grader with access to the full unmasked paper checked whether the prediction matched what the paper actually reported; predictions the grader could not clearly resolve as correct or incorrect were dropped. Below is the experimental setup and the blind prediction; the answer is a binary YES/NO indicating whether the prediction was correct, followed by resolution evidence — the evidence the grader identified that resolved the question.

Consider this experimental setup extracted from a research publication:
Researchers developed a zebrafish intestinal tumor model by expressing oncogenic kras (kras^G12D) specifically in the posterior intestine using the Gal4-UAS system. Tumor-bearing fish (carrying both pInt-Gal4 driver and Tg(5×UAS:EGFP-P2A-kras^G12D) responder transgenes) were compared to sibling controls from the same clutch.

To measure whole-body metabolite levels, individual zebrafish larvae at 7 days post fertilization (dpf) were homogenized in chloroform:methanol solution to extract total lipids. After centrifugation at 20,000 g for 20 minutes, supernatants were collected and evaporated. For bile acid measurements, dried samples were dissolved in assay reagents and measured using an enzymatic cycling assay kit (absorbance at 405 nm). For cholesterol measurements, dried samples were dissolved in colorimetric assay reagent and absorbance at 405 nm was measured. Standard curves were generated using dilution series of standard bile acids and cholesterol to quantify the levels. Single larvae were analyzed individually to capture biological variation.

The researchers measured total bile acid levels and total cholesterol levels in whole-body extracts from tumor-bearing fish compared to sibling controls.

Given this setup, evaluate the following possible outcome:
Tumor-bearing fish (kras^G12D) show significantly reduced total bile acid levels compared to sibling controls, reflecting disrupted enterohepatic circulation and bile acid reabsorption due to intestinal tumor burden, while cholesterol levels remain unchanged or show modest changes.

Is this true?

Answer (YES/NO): YES